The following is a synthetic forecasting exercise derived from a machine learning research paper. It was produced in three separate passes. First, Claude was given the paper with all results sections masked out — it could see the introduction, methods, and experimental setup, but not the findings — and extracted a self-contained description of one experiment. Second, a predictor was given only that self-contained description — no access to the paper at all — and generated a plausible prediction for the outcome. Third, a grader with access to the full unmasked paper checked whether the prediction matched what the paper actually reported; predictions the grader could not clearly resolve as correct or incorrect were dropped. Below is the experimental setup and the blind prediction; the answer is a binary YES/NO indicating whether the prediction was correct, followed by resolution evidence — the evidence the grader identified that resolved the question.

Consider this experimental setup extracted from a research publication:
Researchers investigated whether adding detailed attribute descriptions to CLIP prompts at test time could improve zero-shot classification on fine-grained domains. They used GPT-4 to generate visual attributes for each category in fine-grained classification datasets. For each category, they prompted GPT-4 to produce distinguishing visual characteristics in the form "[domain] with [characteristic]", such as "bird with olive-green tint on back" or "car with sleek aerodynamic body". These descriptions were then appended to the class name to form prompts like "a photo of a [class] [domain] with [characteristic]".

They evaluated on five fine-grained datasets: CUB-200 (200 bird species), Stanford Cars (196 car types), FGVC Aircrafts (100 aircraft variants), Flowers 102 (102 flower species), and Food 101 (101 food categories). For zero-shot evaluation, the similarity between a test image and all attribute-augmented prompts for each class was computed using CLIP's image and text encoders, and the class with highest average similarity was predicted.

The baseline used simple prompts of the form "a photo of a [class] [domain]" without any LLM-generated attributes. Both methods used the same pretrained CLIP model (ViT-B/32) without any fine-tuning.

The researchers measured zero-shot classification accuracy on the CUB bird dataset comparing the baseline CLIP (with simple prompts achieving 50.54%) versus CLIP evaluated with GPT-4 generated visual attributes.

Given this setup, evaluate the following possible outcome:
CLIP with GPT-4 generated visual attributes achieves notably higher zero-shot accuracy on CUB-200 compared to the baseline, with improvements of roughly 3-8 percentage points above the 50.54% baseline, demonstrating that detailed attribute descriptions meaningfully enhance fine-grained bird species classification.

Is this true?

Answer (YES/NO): NO